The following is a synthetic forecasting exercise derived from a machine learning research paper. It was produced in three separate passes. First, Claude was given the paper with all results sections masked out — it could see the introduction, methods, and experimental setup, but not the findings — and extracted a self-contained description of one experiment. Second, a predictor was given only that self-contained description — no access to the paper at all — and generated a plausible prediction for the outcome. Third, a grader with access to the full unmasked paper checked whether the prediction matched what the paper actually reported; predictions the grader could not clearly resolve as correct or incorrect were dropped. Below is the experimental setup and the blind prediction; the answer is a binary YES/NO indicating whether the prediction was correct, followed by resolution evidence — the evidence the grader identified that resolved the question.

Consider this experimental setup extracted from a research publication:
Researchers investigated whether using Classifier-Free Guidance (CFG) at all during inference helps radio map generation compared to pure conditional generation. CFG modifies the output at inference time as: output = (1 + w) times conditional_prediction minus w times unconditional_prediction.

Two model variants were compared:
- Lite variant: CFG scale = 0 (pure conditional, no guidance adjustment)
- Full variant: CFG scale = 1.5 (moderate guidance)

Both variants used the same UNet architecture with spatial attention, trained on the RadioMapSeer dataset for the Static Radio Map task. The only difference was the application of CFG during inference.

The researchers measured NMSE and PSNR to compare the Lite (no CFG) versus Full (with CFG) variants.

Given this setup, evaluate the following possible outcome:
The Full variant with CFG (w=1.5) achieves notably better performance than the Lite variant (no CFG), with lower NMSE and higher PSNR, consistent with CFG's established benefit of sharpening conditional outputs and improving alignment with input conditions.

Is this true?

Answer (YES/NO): YES